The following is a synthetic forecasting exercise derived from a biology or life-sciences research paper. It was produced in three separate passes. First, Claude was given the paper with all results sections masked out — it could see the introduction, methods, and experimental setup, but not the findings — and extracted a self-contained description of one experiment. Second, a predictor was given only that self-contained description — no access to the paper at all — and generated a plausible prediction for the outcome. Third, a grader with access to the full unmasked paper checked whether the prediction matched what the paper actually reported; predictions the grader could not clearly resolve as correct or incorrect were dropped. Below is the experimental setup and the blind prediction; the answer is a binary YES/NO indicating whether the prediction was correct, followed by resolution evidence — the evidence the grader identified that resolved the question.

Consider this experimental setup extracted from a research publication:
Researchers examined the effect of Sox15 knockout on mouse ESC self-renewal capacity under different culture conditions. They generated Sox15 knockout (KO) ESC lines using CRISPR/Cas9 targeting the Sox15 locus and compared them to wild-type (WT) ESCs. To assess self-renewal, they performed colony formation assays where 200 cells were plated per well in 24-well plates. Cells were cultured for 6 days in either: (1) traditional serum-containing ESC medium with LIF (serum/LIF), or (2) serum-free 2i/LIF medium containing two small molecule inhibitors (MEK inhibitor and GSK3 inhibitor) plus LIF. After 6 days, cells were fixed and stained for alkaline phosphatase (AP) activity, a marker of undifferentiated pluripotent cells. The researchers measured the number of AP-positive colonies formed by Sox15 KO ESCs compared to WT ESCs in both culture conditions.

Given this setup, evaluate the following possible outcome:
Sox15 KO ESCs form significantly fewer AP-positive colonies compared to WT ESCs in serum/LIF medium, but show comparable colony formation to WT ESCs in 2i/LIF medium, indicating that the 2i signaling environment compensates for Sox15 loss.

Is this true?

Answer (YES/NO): YES